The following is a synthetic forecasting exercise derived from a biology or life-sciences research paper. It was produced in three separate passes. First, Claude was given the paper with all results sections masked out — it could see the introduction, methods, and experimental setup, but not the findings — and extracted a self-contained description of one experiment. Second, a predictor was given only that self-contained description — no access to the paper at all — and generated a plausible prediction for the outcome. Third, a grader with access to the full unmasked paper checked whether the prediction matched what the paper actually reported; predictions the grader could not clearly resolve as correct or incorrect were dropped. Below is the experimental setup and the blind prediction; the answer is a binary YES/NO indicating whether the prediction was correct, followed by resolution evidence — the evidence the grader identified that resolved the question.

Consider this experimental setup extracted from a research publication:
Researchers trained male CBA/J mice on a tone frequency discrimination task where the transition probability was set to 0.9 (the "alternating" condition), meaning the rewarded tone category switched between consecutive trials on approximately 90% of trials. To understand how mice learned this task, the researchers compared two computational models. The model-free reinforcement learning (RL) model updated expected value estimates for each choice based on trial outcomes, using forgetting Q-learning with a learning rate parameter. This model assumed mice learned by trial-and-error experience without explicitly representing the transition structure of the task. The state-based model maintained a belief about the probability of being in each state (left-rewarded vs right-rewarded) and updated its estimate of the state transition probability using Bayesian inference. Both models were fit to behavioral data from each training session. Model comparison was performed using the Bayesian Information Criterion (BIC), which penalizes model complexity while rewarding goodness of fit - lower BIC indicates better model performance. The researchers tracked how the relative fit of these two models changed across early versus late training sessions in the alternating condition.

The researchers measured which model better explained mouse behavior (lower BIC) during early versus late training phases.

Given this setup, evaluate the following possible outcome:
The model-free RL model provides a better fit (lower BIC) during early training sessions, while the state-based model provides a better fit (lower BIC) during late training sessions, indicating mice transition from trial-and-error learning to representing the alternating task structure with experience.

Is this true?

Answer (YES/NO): YES